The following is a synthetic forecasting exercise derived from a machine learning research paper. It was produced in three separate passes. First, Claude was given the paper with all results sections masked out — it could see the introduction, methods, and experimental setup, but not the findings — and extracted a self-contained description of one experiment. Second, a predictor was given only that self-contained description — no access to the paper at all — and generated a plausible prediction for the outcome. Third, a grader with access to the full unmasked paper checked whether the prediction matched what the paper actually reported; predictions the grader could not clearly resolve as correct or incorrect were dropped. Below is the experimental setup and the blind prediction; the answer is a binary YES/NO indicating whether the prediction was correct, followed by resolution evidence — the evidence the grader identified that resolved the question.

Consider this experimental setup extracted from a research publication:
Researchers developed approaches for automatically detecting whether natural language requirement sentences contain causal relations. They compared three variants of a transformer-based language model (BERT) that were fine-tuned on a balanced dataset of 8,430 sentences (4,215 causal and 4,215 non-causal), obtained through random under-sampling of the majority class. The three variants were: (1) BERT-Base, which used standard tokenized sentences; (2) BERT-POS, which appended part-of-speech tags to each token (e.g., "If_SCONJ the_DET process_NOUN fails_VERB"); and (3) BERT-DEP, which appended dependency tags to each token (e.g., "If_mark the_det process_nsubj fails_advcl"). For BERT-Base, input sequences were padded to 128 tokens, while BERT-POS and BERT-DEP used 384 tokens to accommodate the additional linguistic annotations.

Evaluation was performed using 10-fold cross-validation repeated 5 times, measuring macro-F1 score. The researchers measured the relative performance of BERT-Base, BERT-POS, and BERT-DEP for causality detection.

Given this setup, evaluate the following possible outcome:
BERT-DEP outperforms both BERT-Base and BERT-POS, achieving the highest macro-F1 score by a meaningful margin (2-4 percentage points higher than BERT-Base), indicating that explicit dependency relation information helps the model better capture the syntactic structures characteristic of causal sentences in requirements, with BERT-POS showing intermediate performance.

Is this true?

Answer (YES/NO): NO